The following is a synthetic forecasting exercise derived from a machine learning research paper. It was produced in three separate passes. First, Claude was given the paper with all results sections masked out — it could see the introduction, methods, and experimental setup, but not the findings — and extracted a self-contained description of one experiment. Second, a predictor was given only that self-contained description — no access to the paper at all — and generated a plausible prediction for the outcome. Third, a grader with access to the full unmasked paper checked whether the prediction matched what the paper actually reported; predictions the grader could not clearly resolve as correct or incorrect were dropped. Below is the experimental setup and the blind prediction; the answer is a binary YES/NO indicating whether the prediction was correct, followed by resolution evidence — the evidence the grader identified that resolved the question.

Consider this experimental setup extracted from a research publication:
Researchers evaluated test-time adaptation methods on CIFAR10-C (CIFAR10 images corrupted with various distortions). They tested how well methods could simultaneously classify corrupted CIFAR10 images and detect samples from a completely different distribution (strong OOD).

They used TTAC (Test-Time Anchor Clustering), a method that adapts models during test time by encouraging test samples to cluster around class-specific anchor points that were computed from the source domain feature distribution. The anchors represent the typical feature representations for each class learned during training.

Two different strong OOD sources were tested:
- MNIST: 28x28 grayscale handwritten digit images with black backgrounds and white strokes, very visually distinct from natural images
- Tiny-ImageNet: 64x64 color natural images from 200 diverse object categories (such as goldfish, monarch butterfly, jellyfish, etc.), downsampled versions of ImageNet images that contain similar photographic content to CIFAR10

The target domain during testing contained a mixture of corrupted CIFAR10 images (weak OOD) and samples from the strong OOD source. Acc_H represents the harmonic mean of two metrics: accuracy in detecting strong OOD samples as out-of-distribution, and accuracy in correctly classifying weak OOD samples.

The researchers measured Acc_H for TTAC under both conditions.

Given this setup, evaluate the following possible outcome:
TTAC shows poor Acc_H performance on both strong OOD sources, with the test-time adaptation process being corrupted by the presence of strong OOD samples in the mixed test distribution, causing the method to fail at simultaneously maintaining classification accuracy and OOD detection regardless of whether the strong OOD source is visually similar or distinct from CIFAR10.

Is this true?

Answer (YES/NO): NO